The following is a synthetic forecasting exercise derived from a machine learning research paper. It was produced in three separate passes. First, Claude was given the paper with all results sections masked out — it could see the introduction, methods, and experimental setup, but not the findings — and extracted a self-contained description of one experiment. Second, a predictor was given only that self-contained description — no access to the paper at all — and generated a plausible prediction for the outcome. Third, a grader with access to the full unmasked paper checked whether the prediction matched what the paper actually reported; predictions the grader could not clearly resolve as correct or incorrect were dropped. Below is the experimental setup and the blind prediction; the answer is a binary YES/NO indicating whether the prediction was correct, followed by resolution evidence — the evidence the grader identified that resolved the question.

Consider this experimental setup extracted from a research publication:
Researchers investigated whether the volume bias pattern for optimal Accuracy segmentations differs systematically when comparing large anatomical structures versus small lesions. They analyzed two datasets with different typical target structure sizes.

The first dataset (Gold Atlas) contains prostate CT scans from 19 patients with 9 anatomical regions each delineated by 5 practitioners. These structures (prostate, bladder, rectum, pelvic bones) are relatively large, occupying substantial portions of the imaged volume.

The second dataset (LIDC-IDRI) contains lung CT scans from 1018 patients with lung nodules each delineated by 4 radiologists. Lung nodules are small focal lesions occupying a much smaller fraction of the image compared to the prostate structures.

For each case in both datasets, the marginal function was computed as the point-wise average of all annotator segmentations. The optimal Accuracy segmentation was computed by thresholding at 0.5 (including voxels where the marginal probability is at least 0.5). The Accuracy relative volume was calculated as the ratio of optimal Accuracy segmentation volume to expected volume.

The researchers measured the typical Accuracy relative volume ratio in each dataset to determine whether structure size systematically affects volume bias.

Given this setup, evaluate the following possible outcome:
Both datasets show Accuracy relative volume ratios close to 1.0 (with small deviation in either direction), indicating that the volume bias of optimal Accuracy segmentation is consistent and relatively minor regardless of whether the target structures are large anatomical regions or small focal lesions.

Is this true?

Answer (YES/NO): NO